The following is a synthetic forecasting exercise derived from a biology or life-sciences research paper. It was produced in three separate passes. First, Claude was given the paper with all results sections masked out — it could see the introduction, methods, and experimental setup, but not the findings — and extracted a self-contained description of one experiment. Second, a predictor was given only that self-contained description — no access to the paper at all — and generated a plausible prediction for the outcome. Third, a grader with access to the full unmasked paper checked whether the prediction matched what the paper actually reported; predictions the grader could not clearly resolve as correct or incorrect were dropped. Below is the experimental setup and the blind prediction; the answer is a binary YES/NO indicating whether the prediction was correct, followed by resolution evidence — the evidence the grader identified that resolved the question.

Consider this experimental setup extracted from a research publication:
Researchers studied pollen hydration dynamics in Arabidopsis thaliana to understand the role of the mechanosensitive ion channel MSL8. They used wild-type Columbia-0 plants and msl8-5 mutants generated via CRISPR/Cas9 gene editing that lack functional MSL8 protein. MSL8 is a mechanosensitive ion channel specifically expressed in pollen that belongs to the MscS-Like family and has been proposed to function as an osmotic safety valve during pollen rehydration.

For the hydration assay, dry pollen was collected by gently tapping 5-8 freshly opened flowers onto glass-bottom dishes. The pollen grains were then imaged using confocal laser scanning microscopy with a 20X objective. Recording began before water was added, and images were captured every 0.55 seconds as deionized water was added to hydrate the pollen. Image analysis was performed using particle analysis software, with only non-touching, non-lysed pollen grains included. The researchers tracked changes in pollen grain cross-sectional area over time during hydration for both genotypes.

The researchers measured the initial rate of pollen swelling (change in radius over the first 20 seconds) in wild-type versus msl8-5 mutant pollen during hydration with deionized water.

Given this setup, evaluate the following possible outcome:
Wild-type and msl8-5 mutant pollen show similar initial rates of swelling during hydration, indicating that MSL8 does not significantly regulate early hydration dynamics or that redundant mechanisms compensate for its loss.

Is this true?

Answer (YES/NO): YES